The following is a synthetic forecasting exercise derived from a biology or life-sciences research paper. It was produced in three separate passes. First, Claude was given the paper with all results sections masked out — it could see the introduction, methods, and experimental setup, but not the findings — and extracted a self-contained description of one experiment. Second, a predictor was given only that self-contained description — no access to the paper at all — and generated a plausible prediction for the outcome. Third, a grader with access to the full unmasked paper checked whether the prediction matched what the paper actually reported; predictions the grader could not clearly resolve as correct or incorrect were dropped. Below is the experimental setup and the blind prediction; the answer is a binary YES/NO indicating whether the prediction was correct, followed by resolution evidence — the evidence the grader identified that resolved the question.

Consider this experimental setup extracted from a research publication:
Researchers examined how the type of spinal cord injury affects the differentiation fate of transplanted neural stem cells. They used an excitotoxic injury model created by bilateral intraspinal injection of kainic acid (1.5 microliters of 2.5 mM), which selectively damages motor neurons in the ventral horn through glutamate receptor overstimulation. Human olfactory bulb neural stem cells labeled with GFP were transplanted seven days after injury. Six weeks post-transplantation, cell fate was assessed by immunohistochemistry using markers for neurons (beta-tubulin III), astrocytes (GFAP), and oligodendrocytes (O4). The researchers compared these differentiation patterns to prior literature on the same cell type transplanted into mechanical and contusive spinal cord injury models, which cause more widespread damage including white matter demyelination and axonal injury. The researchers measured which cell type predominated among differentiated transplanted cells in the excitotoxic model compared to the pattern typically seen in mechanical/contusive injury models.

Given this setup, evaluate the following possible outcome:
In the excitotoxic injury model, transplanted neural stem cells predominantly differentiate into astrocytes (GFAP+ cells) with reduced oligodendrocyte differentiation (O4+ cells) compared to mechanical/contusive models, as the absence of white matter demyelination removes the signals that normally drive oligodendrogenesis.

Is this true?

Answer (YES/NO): NO